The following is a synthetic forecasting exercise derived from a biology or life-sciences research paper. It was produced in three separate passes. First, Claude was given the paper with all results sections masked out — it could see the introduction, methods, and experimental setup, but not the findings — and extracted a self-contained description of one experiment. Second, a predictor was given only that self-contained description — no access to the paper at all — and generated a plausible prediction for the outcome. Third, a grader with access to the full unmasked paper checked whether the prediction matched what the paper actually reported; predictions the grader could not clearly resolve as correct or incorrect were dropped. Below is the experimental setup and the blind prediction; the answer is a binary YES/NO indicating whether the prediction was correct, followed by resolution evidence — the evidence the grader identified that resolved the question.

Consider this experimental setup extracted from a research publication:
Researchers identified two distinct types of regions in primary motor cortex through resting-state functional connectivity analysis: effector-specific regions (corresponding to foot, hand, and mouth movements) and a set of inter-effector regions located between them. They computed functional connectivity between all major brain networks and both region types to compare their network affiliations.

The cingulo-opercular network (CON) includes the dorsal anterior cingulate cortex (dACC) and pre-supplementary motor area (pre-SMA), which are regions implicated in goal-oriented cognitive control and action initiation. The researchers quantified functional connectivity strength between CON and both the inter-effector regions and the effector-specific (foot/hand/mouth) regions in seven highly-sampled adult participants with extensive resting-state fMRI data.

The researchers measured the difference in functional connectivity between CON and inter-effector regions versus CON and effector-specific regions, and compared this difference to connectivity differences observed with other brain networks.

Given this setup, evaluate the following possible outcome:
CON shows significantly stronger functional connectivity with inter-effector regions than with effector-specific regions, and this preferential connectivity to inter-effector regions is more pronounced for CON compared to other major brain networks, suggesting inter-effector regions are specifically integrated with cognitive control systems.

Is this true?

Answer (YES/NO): YES